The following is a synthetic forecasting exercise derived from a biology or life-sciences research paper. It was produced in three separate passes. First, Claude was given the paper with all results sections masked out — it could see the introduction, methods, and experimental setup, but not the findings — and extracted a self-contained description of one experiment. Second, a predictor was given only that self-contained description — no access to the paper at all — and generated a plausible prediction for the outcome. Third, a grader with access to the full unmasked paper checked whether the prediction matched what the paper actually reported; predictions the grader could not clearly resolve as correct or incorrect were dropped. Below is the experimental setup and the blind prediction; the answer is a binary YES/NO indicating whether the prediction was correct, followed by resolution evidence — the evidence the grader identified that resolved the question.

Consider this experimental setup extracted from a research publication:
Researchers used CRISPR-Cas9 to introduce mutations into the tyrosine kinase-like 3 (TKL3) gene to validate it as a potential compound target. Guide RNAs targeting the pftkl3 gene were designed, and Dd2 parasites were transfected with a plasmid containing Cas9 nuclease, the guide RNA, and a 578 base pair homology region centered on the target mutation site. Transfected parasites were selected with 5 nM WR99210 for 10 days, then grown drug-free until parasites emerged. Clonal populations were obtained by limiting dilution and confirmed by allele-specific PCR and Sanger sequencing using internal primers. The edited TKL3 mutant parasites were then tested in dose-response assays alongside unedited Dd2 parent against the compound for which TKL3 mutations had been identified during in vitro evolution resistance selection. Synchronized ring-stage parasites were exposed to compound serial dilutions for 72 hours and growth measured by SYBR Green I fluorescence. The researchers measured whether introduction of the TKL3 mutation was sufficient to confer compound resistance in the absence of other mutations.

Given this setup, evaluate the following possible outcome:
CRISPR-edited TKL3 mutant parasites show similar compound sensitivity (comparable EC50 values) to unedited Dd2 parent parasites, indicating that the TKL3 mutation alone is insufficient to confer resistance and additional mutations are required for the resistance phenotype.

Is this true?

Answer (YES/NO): NO